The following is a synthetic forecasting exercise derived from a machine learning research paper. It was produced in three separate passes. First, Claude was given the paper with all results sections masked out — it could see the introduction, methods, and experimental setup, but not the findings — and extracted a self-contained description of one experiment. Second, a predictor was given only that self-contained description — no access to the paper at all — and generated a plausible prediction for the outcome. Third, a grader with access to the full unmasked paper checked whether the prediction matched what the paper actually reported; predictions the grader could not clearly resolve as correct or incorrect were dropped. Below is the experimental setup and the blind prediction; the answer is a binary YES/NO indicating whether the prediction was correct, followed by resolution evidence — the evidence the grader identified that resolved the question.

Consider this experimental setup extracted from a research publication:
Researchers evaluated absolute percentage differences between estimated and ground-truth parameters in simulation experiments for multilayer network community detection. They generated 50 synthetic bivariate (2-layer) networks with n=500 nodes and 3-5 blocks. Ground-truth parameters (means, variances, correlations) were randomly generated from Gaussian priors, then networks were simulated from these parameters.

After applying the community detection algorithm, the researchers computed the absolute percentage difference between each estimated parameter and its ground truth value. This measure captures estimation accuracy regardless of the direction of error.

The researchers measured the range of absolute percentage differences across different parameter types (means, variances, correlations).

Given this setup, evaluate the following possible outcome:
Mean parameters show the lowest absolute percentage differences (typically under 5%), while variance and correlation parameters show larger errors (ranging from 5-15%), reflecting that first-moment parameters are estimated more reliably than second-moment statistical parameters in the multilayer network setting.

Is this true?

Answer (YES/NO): NO